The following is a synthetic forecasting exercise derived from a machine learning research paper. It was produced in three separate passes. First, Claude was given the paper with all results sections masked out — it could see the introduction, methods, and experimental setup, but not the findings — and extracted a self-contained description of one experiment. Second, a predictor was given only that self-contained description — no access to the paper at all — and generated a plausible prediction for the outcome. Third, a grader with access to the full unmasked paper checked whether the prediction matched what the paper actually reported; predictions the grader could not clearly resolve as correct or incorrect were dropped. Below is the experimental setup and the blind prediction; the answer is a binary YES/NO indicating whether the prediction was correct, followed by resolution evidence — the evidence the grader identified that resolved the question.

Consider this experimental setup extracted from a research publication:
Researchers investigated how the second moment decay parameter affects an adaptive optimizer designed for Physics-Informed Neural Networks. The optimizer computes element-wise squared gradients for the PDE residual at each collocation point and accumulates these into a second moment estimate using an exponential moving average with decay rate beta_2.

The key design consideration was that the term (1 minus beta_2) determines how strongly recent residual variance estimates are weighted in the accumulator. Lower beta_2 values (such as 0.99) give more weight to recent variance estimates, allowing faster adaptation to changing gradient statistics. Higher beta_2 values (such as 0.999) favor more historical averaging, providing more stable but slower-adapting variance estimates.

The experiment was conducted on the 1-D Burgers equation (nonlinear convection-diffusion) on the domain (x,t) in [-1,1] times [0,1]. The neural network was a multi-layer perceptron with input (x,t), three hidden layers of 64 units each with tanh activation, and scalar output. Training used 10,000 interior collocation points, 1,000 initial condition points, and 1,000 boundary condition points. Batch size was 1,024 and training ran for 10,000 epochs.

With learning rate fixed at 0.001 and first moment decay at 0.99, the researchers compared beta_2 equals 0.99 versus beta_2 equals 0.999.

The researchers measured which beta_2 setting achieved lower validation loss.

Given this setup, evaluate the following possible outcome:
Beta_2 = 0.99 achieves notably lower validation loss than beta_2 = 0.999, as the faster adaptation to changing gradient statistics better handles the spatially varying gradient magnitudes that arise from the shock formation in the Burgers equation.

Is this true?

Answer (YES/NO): NO